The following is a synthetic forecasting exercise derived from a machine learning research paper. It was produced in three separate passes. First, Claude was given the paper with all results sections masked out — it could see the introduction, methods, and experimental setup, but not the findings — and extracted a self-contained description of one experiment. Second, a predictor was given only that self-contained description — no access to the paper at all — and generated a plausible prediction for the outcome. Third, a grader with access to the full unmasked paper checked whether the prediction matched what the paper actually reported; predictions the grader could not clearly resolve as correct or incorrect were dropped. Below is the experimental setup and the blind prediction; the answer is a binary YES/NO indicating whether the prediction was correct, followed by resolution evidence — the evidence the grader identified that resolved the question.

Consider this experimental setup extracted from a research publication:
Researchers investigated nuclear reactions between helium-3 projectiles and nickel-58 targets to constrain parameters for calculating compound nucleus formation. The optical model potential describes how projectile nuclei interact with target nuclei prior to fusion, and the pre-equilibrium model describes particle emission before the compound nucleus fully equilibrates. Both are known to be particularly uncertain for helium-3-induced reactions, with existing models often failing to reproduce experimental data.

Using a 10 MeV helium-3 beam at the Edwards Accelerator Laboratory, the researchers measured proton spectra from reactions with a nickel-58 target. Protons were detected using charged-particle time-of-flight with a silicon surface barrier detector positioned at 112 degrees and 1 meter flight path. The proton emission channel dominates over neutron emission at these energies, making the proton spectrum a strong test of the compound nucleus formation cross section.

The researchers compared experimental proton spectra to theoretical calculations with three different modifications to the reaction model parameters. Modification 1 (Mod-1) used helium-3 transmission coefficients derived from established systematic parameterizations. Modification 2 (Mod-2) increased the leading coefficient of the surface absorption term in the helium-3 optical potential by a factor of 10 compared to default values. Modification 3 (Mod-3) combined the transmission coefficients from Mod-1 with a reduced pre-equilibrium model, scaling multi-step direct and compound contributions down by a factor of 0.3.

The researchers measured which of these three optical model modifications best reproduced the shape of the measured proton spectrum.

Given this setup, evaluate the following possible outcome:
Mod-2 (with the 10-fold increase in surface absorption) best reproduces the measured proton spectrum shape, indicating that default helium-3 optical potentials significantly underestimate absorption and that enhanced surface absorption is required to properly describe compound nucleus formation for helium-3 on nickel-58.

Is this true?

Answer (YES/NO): YES